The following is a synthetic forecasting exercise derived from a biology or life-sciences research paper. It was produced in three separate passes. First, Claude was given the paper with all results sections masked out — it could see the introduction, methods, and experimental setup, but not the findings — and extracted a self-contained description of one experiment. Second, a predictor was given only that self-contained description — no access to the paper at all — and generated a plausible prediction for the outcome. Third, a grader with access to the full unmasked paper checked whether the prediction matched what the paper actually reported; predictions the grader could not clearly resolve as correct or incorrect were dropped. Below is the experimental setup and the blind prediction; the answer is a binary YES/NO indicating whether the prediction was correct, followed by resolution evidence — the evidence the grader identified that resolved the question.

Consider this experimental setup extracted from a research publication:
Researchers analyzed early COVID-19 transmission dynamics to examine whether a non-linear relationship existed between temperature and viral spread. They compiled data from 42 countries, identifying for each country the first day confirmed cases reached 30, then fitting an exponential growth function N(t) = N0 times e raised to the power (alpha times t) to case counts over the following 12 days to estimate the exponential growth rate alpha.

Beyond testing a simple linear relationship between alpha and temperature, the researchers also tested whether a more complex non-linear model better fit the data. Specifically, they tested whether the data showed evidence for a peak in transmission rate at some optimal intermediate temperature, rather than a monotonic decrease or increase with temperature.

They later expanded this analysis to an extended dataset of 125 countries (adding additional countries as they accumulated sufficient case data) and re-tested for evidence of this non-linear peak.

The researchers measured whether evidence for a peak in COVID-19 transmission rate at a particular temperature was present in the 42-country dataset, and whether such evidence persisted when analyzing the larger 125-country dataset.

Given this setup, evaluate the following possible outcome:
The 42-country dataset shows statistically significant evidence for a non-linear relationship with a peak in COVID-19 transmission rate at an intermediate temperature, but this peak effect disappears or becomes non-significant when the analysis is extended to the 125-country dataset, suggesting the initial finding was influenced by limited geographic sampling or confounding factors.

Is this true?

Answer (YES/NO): YES